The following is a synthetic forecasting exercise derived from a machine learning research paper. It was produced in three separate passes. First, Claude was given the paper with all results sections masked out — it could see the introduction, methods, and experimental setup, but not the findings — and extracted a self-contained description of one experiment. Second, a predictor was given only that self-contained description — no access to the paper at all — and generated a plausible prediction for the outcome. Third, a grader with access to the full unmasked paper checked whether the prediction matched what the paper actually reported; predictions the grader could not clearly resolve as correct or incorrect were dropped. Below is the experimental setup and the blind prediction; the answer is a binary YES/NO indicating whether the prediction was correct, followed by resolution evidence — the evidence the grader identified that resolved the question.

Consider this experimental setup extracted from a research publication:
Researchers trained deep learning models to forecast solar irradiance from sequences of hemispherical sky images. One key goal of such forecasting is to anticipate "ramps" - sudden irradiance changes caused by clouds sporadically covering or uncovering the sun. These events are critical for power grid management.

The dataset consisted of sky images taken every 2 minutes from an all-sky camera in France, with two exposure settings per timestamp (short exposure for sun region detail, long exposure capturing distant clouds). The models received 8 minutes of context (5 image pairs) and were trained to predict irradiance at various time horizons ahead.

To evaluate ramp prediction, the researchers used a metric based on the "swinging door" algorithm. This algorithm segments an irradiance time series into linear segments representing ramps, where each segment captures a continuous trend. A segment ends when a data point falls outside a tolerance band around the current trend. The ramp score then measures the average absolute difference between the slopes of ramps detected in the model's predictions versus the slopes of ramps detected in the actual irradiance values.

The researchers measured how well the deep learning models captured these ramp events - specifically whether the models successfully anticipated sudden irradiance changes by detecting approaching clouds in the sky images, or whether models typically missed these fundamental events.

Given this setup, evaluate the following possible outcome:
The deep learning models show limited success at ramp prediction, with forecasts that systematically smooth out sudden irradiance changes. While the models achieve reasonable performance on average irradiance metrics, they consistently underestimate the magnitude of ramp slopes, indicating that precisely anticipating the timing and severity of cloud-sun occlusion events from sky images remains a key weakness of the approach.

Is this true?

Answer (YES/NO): NO